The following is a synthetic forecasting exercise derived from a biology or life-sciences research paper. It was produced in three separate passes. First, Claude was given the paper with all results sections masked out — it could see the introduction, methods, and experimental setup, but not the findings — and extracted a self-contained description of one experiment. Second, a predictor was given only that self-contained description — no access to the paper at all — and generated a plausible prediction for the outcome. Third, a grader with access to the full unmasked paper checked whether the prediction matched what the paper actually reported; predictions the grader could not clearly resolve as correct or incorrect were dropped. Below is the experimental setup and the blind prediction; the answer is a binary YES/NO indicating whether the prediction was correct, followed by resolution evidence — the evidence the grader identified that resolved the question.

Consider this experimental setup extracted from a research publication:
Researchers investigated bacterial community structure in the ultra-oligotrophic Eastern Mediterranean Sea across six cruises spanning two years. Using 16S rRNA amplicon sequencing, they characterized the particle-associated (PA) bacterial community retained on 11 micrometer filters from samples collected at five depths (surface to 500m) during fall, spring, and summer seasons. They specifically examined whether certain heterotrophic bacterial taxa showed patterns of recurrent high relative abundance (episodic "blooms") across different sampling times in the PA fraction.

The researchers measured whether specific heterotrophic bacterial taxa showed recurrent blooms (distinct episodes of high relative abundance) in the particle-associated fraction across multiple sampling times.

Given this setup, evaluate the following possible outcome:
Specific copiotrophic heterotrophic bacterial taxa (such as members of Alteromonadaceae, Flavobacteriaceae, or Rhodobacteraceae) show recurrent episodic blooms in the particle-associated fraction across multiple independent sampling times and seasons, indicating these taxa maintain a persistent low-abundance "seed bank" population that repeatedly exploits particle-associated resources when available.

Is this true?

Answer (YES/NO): NO